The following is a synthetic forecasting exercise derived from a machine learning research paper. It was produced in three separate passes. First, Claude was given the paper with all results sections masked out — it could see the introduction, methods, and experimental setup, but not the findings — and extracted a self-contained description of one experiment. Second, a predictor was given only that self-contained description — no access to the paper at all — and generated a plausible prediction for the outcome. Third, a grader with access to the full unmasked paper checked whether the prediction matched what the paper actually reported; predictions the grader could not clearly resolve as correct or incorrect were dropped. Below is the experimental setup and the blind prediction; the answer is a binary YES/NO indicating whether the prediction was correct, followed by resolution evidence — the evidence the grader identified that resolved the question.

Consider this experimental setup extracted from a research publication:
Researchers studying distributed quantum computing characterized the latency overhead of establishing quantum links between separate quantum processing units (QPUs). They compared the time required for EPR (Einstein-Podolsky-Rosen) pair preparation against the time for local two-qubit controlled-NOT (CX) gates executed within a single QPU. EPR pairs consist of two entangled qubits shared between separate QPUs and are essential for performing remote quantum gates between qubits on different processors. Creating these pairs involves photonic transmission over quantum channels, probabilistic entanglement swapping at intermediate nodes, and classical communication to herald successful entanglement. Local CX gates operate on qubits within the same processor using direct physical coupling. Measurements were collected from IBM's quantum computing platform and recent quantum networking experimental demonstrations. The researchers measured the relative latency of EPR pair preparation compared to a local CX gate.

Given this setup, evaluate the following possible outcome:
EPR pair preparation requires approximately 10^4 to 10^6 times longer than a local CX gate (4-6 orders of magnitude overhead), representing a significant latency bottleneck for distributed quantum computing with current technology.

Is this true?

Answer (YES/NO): NO